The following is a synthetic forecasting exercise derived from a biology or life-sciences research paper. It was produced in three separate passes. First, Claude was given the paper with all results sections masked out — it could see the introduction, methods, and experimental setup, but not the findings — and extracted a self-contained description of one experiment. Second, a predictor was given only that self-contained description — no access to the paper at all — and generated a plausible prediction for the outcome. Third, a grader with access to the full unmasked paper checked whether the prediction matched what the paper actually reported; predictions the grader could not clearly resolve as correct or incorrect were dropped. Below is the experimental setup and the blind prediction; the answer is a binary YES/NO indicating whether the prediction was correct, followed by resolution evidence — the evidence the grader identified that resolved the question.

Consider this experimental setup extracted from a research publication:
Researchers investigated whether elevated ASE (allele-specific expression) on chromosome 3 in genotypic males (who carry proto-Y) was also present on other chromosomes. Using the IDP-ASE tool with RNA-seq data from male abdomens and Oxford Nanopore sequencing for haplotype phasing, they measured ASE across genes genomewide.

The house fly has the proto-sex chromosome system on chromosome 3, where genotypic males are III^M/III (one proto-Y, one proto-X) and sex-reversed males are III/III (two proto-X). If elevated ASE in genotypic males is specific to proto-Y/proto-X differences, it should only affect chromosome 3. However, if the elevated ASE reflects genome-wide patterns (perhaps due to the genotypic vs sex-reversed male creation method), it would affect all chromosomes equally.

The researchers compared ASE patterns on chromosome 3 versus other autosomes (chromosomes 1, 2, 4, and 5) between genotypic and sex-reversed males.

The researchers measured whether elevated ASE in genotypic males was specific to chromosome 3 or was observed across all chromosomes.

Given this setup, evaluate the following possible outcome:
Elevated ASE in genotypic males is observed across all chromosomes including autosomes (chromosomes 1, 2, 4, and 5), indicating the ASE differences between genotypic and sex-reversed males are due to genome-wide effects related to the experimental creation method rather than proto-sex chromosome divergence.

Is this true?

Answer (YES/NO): NO